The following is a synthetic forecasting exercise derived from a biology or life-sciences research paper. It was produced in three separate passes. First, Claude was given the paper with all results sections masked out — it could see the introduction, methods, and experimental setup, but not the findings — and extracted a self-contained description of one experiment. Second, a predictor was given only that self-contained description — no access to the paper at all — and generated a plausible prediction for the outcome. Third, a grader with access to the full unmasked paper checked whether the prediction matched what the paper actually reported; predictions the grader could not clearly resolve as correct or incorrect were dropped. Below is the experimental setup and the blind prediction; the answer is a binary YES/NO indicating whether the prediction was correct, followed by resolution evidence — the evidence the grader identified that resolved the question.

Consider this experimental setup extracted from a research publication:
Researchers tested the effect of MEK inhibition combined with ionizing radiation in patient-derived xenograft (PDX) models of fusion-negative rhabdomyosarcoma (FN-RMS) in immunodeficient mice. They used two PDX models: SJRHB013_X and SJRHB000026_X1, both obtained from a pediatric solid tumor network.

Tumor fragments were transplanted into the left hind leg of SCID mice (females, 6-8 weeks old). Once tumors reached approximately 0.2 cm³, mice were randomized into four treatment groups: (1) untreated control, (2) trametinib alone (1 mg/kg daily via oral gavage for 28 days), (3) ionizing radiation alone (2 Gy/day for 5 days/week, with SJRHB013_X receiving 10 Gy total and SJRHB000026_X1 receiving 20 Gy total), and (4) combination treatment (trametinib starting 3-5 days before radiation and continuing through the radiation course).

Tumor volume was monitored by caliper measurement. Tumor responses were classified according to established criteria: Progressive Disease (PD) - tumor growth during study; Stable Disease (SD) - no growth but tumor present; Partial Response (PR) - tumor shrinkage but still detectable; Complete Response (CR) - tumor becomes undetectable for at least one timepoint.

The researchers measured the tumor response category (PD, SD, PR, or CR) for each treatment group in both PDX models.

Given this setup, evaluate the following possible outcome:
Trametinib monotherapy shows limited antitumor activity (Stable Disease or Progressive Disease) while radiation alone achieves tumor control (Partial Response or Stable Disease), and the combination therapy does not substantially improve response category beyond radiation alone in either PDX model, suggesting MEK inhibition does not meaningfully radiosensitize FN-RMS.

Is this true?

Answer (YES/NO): NO